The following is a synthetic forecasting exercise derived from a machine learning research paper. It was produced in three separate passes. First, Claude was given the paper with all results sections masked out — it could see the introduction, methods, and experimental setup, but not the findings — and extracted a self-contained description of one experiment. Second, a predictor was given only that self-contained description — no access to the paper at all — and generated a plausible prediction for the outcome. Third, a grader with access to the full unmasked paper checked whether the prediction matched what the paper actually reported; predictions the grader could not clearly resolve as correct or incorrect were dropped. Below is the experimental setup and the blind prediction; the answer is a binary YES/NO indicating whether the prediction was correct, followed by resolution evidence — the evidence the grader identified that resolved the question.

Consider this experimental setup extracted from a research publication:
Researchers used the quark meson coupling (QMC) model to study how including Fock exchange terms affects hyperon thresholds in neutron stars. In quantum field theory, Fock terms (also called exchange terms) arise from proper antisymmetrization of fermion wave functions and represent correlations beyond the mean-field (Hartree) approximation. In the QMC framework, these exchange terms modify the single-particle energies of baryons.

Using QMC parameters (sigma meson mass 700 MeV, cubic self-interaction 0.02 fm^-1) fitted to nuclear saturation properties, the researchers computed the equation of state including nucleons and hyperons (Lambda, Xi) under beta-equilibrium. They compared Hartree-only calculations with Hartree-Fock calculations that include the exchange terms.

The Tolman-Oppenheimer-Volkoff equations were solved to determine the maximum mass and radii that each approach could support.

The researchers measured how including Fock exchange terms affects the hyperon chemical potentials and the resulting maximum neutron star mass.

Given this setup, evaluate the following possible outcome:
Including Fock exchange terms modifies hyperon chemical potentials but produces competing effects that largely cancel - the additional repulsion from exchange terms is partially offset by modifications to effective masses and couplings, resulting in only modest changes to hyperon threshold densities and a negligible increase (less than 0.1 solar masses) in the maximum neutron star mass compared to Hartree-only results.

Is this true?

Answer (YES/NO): NO